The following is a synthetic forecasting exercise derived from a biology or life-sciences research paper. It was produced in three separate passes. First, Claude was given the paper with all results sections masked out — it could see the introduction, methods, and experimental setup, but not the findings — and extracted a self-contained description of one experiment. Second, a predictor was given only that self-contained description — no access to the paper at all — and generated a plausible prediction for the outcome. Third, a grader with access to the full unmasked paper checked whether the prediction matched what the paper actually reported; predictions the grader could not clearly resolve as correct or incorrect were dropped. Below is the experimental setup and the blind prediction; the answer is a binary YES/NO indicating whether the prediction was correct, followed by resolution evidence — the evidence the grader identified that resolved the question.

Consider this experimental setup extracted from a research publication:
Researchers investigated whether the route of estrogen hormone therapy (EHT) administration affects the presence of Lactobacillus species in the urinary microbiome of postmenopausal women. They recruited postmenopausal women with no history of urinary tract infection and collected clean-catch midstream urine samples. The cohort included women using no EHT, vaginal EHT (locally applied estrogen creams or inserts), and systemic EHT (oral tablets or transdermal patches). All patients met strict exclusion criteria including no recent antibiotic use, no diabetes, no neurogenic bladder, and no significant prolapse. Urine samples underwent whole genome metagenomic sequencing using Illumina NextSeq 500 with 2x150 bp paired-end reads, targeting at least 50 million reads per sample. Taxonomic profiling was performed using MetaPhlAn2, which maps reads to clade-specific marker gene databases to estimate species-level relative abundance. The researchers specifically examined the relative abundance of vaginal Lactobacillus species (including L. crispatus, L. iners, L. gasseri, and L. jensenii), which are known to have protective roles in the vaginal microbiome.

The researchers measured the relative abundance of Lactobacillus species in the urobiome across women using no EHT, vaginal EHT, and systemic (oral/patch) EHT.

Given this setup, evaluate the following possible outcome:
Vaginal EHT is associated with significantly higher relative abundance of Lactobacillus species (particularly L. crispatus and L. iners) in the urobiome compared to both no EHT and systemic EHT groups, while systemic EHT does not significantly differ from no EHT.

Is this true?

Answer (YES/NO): NO